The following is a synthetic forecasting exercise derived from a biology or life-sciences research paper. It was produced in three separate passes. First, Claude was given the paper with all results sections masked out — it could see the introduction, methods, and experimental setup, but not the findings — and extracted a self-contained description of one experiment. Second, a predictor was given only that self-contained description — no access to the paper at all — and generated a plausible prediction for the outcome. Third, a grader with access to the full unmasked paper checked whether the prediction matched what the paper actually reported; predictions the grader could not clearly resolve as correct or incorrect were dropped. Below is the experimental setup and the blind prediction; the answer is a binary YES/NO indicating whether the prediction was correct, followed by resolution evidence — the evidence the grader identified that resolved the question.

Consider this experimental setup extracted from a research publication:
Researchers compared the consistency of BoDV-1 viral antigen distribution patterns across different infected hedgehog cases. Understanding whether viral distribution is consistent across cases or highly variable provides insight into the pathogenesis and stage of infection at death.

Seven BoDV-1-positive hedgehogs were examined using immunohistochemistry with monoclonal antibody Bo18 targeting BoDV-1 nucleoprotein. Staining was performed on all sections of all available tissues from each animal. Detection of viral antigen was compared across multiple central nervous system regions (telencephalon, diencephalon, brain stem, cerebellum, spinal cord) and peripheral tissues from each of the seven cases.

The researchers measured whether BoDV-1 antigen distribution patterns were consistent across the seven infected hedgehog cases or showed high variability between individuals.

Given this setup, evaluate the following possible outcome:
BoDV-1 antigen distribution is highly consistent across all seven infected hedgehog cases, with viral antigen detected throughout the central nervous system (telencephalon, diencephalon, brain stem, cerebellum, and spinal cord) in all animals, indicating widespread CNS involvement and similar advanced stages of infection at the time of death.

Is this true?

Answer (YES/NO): YES